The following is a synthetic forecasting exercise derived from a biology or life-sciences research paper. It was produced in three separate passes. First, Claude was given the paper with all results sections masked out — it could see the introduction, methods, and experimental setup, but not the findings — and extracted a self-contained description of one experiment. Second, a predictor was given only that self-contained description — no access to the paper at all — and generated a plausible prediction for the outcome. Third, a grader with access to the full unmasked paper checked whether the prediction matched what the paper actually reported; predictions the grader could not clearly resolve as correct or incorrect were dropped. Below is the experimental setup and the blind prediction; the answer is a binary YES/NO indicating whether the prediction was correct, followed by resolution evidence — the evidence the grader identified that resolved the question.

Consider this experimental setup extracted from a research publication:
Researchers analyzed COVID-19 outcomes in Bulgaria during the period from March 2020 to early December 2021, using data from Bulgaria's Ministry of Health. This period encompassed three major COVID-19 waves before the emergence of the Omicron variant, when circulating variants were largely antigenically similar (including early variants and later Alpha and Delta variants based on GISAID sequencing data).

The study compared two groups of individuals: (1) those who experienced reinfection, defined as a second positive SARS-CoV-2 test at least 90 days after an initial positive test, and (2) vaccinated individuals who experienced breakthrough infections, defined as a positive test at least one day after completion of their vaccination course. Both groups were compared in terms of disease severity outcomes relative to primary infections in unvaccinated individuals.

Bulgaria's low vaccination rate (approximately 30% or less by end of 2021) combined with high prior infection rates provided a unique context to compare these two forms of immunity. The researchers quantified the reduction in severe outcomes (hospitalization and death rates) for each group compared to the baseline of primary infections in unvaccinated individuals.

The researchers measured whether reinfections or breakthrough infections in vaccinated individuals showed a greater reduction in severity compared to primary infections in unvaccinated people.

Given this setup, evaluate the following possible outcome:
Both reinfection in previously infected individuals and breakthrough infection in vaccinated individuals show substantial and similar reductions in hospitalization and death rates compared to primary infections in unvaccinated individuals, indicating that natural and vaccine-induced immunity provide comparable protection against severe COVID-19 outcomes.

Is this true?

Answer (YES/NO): NO